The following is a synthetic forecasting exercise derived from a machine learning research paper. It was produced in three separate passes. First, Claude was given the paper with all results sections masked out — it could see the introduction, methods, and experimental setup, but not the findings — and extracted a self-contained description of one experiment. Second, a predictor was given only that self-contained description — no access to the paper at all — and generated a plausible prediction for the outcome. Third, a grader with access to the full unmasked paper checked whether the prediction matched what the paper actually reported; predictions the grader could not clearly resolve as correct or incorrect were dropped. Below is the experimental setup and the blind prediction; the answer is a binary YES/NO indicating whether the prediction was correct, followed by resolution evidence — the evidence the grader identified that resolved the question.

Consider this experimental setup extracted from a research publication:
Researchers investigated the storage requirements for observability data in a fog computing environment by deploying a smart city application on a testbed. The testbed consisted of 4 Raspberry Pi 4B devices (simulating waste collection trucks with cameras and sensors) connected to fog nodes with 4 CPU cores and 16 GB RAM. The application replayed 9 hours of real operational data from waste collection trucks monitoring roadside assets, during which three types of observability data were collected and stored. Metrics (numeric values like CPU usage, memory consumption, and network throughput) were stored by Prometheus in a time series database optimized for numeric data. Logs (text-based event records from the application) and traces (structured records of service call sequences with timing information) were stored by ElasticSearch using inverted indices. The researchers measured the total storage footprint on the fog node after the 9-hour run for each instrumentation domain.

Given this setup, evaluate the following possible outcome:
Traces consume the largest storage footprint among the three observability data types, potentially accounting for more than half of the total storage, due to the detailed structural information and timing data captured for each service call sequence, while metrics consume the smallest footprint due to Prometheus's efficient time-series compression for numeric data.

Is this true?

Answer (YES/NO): NO